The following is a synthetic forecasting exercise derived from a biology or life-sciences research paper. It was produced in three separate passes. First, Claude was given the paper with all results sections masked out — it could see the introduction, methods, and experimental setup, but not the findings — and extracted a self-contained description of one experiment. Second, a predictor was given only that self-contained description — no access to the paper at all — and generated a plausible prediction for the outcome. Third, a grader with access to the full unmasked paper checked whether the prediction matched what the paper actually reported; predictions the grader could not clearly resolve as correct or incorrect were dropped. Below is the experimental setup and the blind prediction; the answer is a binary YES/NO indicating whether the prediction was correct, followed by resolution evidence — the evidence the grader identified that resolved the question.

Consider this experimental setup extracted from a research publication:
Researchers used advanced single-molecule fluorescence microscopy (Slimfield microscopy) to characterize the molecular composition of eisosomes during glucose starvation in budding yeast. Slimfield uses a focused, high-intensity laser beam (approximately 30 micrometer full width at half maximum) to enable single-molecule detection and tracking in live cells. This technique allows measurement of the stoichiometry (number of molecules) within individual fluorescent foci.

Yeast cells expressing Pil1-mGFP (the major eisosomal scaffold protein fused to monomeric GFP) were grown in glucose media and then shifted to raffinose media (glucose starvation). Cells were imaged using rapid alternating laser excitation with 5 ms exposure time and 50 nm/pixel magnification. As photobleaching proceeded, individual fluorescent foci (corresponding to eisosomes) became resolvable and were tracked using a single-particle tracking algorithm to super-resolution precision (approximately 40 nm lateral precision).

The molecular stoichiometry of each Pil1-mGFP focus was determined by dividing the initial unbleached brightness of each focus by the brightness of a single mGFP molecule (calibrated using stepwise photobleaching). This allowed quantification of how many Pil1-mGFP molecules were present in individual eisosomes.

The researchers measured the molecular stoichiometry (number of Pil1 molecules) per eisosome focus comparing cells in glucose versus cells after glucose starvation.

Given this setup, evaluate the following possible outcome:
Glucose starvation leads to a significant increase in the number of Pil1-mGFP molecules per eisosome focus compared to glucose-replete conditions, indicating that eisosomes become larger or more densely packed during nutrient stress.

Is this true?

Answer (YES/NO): YES